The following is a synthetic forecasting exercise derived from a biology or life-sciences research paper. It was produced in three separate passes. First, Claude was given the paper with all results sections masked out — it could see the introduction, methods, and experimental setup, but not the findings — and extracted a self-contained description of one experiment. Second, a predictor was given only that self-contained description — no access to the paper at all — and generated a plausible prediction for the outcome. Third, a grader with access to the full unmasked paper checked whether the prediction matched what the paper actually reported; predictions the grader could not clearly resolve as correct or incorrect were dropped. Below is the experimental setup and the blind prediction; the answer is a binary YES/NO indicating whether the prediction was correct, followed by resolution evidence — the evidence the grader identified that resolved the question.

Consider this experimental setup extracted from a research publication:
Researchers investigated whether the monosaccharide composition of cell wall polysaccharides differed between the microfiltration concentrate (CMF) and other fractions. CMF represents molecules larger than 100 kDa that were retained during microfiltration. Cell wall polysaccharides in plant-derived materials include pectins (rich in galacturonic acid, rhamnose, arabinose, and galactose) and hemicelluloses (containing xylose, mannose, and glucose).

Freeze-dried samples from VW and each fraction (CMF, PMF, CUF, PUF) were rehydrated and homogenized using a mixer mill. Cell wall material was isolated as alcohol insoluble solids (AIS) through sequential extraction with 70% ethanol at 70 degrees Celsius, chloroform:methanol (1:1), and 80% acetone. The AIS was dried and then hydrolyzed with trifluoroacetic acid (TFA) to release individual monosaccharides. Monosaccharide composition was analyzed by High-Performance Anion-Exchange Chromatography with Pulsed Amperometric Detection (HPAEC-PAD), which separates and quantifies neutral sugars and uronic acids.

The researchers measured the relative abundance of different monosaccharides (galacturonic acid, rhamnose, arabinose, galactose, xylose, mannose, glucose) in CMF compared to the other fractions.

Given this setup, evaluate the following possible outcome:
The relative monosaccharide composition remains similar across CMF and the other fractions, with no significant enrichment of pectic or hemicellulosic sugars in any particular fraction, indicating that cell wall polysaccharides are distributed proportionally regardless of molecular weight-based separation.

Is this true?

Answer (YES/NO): NO